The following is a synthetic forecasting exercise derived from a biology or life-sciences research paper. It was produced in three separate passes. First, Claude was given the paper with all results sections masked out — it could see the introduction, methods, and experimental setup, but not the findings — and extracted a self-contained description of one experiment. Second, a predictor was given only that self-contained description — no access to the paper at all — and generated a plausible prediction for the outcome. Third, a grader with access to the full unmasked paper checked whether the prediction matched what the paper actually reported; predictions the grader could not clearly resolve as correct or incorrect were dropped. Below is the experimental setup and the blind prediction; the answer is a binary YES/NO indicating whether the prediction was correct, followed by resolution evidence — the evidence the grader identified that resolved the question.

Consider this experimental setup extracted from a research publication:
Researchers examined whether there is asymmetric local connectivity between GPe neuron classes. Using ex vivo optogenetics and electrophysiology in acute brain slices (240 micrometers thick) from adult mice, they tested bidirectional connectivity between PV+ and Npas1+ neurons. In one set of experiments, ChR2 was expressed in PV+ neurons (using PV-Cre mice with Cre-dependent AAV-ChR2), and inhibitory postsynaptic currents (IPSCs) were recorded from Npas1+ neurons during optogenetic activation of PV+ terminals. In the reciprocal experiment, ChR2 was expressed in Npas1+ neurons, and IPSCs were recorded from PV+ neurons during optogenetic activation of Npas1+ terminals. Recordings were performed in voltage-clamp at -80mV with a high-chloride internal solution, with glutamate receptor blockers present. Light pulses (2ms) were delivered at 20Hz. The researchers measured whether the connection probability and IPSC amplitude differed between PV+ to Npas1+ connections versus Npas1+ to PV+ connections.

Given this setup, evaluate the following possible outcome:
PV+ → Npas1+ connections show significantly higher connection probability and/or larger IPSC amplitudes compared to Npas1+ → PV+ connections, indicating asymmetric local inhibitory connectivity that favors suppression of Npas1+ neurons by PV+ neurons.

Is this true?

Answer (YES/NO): YES